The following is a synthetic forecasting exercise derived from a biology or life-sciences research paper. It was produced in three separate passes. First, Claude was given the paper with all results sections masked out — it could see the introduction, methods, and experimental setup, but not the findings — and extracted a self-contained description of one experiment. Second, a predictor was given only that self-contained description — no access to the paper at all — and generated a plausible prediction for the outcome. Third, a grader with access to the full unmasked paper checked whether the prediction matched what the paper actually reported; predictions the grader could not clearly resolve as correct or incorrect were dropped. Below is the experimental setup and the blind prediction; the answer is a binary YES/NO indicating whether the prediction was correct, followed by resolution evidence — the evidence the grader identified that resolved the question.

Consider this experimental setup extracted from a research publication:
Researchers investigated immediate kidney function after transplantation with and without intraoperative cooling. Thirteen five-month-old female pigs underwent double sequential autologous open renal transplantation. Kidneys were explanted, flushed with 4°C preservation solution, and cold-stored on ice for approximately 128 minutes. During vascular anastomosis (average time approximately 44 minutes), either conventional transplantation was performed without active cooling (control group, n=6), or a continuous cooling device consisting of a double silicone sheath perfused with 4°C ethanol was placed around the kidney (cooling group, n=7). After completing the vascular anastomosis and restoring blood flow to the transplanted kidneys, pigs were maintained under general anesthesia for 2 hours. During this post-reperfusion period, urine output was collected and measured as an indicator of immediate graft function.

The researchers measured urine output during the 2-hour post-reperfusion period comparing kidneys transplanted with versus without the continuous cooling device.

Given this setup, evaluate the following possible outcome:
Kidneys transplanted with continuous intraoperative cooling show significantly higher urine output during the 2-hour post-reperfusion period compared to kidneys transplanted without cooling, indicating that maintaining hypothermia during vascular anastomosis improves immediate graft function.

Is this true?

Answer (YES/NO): YES